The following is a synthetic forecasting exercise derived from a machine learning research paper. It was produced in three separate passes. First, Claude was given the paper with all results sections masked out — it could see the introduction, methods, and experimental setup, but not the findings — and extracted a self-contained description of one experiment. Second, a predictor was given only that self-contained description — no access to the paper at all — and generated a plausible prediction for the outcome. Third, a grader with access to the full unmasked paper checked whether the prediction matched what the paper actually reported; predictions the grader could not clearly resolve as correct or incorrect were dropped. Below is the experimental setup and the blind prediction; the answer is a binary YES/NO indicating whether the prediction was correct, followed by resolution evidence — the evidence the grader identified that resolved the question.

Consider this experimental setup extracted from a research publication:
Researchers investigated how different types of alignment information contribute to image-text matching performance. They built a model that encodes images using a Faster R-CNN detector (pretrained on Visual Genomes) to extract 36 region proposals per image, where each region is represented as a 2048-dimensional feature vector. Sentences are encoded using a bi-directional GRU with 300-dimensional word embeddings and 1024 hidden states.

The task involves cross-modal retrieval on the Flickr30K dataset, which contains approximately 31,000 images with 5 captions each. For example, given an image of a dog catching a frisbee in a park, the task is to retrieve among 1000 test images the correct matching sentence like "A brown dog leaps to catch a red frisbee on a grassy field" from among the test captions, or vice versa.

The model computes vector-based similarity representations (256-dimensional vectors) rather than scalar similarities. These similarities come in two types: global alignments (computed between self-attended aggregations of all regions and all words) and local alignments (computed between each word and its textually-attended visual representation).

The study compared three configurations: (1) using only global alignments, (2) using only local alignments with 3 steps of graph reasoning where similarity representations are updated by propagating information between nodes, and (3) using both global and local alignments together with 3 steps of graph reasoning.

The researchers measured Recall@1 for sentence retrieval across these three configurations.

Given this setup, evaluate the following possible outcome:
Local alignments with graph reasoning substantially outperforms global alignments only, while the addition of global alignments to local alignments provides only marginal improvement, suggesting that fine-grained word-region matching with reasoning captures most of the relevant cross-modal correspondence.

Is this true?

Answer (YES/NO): YES